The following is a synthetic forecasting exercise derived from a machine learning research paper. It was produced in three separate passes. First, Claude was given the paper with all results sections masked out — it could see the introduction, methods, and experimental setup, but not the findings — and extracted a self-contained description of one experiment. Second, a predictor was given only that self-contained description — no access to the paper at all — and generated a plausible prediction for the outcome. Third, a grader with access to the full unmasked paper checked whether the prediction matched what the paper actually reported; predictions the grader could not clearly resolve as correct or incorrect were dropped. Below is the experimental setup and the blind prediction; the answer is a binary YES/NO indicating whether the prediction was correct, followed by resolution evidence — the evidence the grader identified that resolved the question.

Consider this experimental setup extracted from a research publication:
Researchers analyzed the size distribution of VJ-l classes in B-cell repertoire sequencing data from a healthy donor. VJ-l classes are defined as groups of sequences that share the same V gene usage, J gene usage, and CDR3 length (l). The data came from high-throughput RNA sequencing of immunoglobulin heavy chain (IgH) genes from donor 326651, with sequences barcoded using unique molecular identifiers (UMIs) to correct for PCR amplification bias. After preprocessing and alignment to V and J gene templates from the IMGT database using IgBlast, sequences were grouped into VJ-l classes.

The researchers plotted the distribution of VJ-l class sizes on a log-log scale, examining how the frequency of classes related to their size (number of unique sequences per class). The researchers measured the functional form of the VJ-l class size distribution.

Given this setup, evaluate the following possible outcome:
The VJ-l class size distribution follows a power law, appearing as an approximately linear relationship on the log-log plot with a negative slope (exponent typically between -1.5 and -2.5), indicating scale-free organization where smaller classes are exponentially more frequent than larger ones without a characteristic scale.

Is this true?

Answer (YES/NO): YES